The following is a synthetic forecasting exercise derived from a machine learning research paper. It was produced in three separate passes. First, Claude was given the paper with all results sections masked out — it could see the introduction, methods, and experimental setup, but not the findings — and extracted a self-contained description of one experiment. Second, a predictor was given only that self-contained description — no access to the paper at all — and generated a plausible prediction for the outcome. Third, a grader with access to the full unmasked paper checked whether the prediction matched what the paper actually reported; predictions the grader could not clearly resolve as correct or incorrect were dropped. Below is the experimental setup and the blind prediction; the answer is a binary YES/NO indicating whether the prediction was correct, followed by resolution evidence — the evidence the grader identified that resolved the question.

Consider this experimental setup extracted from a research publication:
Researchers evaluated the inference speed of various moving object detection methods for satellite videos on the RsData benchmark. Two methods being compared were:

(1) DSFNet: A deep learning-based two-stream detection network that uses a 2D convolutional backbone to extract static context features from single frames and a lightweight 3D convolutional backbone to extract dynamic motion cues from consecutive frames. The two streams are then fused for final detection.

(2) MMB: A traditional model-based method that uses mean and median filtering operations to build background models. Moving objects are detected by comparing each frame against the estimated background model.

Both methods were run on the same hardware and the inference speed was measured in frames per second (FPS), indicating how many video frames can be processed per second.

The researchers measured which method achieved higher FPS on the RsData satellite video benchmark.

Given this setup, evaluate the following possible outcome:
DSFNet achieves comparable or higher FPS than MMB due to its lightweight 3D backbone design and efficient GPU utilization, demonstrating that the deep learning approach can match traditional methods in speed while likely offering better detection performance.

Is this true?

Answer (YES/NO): YES